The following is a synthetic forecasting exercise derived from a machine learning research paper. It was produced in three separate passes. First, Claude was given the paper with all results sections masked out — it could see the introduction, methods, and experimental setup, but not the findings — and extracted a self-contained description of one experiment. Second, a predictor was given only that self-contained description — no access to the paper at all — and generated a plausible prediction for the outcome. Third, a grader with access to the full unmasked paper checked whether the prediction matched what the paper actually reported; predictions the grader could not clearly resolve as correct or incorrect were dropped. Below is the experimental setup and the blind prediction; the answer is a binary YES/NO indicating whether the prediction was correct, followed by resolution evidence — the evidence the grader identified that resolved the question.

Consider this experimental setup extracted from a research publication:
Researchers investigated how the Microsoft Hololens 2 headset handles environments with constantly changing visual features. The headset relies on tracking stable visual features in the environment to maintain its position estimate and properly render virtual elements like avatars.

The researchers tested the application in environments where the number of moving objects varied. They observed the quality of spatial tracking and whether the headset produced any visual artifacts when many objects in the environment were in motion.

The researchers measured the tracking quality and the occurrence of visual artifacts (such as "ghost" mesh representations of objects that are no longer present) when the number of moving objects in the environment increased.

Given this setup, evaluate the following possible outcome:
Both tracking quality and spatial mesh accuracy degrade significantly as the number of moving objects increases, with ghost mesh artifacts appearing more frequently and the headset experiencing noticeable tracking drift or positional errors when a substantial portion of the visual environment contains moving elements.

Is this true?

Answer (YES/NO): YES